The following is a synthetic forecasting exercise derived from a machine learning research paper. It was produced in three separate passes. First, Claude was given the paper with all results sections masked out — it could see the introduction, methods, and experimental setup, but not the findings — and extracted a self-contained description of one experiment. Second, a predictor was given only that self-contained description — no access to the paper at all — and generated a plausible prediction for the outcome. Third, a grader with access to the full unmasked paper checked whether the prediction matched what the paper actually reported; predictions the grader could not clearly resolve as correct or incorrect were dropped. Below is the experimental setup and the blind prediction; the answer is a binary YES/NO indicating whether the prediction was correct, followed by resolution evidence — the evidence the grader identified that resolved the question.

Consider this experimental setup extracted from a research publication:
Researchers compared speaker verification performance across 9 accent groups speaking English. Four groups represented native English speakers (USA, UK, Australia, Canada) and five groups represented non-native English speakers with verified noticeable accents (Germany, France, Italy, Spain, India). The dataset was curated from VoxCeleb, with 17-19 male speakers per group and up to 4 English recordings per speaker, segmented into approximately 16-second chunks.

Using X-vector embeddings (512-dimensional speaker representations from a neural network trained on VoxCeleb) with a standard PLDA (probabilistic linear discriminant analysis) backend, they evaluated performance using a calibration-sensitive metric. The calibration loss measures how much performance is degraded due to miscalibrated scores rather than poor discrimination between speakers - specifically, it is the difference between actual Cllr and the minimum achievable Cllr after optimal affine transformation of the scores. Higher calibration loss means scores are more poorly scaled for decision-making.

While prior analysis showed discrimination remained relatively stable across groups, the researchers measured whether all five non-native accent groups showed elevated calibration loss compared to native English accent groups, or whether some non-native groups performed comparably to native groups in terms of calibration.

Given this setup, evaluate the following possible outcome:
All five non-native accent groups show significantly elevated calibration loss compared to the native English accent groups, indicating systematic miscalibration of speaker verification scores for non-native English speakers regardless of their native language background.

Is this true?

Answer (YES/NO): NO